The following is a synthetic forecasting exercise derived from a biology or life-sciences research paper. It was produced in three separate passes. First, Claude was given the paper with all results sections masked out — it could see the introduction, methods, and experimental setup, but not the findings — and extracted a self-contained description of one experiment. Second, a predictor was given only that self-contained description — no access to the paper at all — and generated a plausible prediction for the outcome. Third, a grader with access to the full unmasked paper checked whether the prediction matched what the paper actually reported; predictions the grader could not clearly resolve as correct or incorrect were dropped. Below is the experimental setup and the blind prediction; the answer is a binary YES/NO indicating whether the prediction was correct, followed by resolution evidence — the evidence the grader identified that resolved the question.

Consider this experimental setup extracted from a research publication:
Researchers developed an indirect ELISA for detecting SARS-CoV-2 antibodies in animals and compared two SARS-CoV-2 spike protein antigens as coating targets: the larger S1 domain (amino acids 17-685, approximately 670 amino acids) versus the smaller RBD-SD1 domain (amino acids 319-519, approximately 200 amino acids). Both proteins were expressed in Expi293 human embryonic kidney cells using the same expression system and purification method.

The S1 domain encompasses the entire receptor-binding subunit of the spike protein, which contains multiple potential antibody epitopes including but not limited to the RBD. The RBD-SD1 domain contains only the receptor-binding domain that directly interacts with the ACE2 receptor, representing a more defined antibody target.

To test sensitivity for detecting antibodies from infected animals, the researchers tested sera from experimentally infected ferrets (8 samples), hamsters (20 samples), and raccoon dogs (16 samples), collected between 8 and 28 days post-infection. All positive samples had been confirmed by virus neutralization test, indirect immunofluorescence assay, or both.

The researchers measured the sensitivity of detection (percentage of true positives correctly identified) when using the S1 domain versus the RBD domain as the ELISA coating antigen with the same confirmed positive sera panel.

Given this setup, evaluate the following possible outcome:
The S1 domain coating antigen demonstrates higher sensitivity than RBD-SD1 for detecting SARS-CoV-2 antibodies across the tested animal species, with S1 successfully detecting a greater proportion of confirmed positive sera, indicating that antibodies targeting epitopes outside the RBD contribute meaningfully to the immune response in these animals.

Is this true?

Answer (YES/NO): NO